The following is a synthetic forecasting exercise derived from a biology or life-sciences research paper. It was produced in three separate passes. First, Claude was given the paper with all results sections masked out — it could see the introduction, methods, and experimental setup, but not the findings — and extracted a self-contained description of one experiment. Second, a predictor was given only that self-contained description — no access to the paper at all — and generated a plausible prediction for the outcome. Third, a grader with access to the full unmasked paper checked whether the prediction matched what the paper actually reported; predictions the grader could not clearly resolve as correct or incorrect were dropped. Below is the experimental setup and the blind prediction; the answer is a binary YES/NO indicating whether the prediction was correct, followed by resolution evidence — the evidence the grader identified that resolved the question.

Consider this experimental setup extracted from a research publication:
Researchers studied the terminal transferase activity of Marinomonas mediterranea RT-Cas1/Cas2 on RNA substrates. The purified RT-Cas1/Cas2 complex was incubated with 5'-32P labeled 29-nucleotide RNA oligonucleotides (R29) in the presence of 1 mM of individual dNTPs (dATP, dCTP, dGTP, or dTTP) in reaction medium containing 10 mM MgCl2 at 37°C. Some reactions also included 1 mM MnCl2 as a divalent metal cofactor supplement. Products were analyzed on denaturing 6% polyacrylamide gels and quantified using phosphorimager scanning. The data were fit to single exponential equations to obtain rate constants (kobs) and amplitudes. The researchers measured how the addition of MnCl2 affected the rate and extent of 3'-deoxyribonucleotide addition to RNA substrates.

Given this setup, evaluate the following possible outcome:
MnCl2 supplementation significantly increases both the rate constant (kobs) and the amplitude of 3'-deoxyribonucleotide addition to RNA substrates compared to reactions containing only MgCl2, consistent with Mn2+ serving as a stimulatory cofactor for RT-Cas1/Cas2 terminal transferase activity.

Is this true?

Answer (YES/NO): YES